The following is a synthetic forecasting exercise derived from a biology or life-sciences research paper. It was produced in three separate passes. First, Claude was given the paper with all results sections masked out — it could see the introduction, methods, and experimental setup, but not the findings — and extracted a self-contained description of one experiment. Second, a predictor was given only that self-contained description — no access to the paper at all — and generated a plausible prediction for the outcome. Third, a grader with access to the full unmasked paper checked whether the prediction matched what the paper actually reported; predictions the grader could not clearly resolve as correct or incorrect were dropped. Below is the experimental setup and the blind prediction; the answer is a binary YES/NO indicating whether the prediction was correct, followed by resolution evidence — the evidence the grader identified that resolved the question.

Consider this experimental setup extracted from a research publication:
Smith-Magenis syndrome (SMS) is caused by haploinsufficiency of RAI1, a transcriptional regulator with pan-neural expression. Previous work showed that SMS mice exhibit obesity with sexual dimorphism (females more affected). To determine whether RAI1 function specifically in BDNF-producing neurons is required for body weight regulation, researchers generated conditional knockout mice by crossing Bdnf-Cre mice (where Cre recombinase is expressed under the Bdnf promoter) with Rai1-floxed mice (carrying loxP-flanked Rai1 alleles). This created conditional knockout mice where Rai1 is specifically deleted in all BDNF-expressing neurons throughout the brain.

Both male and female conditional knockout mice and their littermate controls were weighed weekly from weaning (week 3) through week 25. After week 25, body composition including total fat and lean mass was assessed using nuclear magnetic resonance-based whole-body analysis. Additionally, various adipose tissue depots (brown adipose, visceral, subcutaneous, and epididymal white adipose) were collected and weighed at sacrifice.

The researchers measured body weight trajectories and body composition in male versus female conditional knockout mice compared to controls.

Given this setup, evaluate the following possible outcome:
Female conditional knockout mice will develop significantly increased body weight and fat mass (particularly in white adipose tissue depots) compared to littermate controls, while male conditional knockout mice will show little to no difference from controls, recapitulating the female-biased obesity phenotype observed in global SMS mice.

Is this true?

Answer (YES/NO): NO